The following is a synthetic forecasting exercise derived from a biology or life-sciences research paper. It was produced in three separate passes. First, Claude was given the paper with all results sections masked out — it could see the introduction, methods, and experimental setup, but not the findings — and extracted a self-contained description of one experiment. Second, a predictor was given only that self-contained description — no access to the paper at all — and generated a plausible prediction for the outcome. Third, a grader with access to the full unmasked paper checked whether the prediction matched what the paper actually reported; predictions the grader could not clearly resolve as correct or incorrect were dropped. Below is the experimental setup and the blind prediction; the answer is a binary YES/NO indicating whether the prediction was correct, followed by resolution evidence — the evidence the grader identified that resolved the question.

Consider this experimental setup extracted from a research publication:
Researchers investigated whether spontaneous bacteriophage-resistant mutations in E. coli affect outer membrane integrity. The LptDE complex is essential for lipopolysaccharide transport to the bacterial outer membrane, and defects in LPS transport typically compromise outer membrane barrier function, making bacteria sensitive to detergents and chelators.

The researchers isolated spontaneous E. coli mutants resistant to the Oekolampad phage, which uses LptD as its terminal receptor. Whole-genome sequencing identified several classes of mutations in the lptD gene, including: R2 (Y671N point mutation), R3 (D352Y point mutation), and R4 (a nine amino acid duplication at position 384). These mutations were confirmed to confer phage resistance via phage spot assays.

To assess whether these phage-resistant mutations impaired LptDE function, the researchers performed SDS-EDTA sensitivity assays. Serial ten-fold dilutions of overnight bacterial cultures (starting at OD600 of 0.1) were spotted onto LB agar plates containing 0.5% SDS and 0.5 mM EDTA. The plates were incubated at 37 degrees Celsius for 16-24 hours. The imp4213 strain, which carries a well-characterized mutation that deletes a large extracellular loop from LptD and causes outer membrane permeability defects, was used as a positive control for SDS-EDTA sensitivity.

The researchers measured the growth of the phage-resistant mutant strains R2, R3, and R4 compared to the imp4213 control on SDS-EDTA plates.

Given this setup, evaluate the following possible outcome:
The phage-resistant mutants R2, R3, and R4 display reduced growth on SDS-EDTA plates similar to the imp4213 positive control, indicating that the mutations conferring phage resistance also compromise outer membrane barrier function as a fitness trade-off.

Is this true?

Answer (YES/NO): NO